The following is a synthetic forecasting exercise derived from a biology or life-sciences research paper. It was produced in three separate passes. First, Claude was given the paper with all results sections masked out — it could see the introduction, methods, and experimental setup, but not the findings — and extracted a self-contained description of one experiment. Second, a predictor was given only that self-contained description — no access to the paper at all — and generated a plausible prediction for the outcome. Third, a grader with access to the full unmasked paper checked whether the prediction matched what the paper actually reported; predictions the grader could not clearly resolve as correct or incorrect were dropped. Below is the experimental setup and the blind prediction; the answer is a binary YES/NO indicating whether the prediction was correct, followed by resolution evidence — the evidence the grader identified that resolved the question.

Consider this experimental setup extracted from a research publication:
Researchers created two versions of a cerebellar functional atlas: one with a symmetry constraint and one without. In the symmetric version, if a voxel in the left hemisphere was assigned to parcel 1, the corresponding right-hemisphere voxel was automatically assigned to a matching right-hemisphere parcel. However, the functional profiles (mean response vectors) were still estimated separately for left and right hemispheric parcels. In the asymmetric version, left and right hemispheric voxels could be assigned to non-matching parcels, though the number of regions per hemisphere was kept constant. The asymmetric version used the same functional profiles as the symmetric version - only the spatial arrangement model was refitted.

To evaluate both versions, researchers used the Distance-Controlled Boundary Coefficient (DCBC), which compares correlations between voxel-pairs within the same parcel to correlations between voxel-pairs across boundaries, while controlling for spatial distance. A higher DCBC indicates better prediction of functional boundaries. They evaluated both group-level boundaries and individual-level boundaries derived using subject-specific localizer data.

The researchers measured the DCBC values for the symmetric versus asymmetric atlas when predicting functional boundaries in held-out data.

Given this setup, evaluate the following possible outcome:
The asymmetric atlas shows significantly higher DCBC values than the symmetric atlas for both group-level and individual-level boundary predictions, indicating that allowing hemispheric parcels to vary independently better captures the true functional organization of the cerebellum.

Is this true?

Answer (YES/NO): YES